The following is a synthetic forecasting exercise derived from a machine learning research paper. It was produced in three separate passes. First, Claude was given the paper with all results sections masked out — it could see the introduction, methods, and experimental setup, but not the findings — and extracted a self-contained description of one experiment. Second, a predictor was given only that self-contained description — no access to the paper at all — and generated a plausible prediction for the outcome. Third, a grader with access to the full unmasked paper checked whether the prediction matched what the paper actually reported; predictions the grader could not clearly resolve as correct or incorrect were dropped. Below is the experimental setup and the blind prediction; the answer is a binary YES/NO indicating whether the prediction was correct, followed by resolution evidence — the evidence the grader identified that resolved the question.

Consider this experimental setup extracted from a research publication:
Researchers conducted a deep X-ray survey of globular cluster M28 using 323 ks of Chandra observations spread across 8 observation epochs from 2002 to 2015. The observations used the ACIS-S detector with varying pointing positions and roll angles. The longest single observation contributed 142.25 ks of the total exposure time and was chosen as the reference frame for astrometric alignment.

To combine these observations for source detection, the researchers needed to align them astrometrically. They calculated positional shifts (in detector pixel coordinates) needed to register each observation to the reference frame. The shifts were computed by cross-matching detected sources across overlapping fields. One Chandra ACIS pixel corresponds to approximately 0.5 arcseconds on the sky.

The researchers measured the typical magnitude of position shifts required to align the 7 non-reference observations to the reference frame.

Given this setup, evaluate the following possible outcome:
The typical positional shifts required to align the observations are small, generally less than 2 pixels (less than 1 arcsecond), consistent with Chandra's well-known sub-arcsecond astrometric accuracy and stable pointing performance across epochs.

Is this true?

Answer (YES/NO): YES